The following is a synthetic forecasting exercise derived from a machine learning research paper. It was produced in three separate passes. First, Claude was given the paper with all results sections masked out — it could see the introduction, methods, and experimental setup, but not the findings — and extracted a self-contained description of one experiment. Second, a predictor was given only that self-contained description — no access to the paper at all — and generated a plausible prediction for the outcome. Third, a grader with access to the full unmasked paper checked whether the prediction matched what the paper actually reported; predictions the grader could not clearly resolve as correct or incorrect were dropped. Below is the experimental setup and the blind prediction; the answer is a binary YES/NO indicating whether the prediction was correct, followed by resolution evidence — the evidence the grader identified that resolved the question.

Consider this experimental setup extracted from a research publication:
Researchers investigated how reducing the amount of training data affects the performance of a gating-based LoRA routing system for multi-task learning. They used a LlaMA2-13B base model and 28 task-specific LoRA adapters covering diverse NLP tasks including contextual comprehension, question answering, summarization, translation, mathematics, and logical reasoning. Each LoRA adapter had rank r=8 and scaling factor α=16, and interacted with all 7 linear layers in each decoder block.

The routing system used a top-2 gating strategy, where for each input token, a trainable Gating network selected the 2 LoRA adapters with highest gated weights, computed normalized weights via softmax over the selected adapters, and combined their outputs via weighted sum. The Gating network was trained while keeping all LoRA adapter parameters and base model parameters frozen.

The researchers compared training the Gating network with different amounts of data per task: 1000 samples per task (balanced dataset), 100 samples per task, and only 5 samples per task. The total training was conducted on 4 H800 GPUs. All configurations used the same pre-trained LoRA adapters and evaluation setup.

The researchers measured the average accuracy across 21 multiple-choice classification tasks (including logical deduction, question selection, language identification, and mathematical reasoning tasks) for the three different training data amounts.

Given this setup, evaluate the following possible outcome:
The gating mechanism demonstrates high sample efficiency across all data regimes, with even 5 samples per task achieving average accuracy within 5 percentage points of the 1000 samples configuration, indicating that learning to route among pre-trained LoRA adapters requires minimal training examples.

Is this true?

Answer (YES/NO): YES